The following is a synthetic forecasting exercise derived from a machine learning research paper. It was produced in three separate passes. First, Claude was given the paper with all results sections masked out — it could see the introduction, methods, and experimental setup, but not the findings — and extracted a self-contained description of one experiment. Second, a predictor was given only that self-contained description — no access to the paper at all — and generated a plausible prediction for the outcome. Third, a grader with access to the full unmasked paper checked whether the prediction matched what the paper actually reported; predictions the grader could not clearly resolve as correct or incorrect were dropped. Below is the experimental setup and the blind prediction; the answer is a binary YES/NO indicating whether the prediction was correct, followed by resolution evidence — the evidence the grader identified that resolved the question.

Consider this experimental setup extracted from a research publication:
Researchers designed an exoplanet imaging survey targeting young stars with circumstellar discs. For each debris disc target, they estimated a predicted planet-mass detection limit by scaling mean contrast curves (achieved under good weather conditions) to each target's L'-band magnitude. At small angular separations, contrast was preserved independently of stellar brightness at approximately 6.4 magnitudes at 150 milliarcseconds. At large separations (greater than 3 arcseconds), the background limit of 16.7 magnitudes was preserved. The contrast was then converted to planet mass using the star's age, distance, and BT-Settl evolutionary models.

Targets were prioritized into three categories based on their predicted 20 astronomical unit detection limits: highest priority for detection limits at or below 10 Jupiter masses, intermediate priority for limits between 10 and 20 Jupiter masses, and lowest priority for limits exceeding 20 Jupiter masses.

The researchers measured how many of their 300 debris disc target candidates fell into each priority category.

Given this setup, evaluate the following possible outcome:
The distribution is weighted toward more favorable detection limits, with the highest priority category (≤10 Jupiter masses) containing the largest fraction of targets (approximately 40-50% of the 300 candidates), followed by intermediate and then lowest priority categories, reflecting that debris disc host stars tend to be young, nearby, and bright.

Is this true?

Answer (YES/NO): NO